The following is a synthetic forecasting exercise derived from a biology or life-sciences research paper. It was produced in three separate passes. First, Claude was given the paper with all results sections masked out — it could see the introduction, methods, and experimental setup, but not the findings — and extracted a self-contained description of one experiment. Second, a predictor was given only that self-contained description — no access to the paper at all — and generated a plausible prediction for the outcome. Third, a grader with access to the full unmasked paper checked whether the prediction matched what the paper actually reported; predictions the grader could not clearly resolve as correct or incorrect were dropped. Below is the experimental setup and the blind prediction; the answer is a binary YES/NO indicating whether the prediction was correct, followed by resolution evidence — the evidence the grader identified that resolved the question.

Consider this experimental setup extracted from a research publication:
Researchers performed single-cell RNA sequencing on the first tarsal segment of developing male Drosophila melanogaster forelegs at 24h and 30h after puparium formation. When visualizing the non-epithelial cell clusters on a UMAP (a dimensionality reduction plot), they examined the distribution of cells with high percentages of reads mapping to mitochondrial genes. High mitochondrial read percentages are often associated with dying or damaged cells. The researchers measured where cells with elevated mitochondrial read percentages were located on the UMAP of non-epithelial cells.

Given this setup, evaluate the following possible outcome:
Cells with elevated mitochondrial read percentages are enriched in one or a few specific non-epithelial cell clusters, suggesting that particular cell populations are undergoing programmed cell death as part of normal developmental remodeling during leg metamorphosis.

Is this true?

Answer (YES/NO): NO